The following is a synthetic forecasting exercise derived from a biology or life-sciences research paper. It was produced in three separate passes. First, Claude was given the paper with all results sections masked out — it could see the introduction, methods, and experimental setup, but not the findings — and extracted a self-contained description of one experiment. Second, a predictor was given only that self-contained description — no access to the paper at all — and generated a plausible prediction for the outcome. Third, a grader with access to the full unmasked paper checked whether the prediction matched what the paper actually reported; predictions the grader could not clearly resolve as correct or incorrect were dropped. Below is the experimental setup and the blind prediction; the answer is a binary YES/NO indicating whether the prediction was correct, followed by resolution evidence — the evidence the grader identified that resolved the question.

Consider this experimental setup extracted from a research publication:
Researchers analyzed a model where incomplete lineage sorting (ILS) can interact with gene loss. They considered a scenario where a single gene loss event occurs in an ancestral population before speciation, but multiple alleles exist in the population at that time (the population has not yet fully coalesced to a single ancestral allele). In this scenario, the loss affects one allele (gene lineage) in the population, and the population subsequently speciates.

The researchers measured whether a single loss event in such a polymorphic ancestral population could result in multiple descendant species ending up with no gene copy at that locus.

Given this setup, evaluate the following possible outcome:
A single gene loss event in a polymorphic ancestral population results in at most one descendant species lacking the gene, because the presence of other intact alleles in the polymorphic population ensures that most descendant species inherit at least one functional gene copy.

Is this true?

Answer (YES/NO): NO